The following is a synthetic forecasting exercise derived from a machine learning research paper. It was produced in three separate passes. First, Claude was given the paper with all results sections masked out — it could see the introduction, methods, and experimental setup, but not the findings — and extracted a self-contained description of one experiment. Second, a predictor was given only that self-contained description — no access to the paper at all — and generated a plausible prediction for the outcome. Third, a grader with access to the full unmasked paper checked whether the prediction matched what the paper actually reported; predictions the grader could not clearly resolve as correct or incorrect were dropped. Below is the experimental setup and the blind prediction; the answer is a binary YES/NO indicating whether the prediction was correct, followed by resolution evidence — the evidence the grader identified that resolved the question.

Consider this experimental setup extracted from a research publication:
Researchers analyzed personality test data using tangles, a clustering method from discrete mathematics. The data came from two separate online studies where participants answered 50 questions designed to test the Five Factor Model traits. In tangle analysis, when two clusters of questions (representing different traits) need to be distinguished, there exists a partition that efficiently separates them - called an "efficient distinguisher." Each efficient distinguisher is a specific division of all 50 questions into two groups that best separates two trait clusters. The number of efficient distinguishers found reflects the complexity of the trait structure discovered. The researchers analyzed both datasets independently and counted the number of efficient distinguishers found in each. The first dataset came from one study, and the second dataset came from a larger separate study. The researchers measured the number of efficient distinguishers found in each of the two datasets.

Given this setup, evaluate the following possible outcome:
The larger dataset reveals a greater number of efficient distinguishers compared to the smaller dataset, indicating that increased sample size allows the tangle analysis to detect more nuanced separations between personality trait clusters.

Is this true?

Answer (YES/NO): YES